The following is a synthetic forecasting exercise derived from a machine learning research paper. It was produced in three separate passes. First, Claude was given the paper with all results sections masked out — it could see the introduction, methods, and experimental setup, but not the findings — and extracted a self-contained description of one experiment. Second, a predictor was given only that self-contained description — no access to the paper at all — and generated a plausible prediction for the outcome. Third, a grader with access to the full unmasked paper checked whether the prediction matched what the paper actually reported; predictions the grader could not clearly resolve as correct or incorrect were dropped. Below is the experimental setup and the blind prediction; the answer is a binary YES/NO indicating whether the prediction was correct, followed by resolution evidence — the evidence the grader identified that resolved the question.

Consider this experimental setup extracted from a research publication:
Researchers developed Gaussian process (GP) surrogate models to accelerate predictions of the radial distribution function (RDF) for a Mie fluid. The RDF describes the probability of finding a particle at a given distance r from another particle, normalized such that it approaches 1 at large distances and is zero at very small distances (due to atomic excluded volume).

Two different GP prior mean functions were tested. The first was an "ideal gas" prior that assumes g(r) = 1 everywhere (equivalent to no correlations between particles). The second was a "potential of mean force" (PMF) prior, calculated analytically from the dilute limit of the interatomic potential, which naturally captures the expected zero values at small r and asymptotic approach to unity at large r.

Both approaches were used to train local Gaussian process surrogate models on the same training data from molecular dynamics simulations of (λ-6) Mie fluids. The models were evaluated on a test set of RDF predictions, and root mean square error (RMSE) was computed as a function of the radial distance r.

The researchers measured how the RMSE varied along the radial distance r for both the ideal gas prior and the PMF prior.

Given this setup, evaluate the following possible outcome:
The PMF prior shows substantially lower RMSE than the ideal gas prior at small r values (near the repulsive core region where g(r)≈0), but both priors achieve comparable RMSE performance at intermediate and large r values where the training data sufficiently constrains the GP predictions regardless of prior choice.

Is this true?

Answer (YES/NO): YES